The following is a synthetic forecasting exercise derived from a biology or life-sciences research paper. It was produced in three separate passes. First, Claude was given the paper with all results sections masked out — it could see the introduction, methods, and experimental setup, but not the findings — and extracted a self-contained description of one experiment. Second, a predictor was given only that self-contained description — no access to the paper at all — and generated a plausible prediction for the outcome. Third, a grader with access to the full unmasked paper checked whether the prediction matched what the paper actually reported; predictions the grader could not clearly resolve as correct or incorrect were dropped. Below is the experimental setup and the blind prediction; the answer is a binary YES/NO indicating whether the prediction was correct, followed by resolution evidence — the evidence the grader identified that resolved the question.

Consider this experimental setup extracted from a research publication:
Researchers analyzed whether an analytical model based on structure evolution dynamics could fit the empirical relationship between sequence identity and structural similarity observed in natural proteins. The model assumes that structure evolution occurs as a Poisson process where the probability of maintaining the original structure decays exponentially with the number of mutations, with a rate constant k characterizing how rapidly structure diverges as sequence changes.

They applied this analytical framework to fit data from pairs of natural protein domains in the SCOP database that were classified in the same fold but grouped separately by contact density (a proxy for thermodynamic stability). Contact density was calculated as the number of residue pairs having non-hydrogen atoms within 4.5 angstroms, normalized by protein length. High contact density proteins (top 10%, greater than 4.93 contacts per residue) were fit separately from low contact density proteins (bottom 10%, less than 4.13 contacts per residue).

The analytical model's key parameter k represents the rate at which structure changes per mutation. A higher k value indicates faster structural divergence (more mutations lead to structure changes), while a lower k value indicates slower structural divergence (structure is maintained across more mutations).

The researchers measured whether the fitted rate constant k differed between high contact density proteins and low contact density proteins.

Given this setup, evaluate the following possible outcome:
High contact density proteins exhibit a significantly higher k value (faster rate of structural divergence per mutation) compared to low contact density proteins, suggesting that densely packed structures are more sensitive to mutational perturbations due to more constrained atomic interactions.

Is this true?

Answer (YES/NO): NO